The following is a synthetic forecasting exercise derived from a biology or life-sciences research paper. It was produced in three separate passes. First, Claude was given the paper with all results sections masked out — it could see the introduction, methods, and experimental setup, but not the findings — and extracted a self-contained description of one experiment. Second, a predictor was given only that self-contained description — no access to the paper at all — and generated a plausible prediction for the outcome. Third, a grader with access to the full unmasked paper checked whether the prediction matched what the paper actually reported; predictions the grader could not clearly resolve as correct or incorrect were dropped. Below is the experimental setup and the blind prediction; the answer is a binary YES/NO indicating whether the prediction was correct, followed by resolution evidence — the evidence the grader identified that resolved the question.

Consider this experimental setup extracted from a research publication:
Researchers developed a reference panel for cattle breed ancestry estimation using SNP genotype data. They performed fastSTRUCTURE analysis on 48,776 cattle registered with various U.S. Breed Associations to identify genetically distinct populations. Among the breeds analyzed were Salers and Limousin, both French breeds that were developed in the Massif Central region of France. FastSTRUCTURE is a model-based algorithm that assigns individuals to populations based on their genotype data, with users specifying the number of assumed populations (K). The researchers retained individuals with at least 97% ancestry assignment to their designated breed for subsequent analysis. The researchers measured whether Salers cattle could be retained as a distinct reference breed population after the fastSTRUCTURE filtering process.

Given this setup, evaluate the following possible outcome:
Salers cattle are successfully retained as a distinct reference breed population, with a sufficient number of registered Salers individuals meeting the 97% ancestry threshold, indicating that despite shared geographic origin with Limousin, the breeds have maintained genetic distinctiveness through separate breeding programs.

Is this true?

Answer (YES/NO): NO